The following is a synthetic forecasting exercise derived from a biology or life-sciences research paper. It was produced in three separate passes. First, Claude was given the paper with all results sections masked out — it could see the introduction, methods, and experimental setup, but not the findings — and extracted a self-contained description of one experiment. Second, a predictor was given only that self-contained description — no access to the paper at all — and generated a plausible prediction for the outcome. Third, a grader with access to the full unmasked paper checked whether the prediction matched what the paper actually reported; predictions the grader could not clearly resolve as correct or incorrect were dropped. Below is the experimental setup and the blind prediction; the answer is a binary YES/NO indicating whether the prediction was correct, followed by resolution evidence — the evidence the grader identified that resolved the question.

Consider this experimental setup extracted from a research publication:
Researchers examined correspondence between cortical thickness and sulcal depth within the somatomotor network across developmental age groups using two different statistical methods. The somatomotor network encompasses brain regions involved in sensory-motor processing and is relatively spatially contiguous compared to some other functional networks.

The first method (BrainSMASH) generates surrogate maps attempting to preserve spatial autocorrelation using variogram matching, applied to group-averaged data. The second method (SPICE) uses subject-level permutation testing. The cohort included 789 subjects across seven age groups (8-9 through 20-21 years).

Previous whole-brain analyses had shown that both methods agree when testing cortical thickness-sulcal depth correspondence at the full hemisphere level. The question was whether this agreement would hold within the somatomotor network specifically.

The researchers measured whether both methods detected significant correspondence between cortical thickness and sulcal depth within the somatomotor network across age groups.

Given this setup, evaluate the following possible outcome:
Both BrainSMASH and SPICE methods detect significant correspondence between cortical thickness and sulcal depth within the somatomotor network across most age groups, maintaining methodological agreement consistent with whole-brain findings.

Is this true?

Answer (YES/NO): YES